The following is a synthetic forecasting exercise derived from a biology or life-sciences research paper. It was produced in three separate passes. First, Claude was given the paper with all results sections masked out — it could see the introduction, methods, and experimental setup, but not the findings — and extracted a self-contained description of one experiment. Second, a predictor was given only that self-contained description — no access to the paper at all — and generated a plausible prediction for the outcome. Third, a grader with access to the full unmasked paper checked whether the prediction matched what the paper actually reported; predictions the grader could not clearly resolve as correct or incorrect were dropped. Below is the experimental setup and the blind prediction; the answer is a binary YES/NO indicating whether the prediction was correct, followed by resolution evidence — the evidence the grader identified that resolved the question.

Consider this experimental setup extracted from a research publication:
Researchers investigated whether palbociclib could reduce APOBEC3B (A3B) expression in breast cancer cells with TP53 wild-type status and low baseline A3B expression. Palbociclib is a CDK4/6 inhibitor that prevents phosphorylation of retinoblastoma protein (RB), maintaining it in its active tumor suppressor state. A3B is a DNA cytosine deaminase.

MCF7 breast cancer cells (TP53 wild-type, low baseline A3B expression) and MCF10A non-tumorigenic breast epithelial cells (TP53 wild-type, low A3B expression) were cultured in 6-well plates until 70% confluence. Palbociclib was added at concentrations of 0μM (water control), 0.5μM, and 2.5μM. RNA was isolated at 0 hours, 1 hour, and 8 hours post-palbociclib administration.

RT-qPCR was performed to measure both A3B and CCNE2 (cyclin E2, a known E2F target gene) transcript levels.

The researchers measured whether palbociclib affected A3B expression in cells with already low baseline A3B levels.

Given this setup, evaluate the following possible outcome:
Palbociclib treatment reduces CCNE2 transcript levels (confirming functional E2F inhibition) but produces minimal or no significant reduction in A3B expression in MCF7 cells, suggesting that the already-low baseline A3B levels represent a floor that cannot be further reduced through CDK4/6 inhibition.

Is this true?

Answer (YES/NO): YES